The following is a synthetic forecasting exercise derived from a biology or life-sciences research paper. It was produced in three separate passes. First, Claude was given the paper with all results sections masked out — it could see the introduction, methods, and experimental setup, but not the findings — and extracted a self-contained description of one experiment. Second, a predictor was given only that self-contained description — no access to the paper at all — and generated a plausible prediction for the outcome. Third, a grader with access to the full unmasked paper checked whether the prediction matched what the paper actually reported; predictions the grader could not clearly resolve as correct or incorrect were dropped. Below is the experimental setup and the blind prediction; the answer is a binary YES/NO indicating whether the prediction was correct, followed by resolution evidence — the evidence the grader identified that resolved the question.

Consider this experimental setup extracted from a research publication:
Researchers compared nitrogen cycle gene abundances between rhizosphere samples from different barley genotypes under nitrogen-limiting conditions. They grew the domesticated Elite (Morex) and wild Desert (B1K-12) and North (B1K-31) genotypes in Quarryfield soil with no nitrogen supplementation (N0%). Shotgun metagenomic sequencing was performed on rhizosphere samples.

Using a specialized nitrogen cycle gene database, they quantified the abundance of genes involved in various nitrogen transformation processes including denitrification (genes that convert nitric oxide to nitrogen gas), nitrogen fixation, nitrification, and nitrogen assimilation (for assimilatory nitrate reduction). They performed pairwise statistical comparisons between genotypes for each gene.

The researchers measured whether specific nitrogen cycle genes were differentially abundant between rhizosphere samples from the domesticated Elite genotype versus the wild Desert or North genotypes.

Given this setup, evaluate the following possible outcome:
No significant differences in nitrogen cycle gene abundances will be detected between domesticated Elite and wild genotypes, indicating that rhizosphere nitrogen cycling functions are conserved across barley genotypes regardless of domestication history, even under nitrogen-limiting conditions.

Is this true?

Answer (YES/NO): YES